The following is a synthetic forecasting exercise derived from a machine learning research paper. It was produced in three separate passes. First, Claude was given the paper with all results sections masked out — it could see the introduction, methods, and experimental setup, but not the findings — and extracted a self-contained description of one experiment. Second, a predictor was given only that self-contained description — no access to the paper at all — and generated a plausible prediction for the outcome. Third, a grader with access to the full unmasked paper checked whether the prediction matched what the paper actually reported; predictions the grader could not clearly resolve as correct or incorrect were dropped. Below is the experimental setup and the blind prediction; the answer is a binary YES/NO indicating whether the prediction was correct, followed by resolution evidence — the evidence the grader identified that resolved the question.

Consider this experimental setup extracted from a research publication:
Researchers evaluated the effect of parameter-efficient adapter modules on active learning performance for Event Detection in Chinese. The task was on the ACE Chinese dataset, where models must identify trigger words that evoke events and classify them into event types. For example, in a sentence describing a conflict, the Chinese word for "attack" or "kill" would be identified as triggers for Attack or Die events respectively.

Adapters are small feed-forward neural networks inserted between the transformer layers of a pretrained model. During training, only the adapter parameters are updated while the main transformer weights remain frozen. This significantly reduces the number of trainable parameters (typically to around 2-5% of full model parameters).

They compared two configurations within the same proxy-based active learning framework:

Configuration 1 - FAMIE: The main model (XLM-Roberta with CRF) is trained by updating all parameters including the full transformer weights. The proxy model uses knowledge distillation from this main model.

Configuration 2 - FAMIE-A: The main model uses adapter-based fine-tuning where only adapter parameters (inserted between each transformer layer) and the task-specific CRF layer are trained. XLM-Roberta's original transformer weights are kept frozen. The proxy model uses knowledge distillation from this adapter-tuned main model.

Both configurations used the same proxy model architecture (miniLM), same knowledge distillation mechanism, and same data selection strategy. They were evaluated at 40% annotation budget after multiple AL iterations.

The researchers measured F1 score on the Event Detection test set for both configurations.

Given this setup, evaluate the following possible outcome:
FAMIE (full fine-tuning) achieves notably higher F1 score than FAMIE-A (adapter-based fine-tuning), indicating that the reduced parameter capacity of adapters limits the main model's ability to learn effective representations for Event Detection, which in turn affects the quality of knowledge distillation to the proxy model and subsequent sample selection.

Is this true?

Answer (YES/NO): NO